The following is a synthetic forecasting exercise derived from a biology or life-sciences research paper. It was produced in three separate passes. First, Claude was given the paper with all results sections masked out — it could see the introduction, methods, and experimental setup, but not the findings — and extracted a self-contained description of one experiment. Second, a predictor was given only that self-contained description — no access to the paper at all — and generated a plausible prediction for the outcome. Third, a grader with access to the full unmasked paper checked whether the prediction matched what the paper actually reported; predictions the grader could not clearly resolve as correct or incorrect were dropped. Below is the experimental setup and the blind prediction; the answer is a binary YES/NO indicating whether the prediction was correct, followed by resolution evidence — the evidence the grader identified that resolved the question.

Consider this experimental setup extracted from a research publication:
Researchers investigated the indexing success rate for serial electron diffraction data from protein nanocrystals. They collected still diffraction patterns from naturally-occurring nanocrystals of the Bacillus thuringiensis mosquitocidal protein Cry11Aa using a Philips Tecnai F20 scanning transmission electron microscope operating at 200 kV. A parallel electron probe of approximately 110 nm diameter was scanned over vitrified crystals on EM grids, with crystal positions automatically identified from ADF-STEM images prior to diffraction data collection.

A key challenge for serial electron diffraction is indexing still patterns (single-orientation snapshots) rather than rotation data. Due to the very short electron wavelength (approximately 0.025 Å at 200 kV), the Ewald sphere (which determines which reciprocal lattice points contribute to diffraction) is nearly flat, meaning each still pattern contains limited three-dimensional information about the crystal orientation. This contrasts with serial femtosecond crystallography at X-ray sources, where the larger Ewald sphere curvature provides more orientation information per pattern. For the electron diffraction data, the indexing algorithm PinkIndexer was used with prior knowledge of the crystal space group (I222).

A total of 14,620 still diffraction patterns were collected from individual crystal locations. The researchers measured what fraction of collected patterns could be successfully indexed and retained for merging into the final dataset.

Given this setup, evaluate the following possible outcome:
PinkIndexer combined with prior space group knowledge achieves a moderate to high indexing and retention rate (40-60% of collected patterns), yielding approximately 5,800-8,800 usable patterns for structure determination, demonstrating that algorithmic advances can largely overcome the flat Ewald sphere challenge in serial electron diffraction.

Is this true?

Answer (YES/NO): NO